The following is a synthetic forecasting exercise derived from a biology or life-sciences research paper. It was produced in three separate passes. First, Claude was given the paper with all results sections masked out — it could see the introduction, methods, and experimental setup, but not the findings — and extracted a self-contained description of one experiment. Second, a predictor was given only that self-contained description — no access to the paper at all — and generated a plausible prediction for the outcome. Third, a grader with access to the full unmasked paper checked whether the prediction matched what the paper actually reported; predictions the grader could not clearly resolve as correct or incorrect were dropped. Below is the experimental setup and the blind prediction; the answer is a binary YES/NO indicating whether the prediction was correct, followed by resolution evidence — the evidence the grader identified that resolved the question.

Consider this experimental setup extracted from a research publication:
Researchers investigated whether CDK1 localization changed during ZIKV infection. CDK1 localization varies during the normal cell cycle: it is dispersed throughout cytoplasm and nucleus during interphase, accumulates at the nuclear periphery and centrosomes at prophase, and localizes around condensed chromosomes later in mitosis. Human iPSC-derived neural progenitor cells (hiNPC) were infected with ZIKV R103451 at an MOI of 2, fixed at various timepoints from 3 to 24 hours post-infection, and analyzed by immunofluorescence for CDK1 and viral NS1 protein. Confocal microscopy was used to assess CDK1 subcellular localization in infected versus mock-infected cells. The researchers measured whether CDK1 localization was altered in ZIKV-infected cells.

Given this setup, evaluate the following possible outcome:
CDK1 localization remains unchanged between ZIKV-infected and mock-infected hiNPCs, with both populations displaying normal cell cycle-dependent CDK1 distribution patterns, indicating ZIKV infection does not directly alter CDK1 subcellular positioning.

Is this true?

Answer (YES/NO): NO